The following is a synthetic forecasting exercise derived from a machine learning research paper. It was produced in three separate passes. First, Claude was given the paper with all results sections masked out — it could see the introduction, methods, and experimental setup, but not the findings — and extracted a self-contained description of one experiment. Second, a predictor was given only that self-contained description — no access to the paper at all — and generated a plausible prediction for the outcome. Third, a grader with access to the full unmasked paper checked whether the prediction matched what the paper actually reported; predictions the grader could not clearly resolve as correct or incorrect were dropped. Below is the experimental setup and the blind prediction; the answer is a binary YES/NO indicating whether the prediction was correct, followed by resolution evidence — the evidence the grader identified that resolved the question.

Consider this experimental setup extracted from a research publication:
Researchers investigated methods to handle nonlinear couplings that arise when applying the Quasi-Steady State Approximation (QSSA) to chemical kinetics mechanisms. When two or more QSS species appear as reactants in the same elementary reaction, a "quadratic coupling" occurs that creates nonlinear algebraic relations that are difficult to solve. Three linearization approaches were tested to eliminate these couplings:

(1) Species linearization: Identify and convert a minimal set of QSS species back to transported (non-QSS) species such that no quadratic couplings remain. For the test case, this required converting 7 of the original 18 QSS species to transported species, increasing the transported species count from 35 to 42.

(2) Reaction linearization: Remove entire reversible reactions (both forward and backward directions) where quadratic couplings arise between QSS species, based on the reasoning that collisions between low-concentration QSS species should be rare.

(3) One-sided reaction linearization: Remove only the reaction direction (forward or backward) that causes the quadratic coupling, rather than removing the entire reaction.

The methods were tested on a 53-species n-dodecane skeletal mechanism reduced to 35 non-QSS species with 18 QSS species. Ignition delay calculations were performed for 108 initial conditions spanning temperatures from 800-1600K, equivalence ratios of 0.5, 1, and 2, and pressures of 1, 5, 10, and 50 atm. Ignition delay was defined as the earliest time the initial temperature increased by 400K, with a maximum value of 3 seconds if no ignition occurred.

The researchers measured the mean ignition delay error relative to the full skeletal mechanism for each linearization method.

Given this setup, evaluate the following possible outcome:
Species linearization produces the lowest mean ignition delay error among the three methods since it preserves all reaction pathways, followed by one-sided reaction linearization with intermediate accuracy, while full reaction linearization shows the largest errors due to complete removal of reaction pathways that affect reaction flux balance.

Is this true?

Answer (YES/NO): YES